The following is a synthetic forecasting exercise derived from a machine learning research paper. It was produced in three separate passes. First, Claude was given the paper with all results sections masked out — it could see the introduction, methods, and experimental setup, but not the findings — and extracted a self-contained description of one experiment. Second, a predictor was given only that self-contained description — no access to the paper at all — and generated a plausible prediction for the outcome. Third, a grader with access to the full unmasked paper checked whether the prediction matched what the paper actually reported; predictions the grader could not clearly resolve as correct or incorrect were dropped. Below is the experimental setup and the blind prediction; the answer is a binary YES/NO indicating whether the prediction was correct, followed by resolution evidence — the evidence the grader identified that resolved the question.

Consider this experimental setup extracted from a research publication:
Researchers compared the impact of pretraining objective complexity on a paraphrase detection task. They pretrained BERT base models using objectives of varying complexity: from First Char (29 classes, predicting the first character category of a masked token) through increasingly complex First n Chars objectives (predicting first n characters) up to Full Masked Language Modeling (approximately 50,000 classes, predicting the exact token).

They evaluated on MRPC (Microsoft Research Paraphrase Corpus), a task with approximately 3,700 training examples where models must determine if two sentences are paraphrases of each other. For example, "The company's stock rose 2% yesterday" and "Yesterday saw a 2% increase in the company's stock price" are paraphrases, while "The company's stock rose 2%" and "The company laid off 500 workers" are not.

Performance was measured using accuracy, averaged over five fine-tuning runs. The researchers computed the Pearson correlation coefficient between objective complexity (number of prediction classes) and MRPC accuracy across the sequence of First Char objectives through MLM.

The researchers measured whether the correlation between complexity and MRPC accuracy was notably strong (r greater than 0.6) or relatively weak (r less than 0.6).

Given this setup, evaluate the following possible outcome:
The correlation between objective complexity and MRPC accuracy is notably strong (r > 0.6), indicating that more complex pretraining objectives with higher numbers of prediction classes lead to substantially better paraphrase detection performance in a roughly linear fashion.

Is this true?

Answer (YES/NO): NO